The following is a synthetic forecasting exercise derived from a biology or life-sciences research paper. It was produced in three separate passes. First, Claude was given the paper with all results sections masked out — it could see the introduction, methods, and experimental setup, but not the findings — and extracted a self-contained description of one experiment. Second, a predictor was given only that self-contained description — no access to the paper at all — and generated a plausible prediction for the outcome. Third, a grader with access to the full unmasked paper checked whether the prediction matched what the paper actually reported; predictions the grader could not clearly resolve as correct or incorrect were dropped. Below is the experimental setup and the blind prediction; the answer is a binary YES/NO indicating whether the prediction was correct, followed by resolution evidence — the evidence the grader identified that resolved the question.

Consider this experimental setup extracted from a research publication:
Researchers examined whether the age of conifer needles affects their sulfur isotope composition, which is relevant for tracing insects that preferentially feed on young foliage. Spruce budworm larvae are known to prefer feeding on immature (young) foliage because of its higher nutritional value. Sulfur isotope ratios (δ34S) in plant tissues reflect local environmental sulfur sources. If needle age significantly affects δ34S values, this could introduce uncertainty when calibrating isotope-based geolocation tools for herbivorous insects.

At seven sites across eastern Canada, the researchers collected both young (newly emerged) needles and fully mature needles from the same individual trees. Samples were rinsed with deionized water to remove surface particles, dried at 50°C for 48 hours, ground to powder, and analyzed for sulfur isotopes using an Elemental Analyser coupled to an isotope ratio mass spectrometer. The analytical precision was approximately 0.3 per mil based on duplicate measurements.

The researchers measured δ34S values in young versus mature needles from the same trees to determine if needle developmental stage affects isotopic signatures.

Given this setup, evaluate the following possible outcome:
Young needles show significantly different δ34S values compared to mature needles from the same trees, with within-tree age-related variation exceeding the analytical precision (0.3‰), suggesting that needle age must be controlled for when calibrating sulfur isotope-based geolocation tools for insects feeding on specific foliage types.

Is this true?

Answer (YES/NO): YES